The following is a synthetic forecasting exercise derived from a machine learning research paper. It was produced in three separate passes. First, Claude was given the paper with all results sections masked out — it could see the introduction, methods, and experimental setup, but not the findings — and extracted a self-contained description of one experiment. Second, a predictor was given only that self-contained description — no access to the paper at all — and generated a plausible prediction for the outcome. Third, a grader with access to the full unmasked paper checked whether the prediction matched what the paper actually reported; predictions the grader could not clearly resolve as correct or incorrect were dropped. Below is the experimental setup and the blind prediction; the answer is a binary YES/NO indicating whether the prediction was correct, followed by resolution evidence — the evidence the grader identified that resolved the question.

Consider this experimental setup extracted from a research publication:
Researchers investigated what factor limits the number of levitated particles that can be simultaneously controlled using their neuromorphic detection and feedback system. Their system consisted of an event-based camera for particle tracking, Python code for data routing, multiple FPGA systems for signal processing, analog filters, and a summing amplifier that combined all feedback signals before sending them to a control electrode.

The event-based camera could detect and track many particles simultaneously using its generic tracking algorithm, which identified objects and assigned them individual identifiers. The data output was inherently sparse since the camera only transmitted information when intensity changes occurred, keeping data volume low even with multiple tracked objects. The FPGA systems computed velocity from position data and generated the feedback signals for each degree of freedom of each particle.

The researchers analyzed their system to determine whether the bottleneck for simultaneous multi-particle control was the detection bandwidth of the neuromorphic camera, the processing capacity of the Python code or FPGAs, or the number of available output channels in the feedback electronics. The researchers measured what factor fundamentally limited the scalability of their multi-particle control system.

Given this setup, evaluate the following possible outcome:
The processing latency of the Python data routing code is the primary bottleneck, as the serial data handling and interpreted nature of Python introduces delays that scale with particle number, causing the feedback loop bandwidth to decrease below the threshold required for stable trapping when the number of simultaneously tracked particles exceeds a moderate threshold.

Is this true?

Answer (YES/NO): NO